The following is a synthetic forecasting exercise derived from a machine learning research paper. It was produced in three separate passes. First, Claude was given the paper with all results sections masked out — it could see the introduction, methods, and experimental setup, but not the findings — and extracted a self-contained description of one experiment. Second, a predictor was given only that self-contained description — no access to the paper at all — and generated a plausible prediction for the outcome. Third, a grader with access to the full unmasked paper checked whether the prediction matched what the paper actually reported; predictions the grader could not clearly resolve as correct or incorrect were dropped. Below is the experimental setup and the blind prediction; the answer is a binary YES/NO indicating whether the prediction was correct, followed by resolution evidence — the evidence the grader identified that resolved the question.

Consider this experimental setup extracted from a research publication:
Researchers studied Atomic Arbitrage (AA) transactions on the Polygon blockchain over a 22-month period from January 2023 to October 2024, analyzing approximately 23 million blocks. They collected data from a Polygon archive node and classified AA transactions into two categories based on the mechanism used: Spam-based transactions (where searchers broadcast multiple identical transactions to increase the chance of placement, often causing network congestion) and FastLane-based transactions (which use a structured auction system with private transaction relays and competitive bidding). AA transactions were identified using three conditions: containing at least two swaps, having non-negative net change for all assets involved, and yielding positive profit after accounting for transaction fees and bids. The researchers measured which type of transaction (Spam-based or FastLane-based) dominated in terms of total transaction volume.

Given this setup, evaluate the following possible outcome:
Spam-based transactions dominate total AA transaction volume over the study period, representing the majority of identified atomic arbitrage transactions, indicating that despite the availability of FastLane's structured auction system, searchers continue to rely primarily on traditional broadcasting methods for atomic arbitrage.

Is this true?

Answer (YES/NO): YES